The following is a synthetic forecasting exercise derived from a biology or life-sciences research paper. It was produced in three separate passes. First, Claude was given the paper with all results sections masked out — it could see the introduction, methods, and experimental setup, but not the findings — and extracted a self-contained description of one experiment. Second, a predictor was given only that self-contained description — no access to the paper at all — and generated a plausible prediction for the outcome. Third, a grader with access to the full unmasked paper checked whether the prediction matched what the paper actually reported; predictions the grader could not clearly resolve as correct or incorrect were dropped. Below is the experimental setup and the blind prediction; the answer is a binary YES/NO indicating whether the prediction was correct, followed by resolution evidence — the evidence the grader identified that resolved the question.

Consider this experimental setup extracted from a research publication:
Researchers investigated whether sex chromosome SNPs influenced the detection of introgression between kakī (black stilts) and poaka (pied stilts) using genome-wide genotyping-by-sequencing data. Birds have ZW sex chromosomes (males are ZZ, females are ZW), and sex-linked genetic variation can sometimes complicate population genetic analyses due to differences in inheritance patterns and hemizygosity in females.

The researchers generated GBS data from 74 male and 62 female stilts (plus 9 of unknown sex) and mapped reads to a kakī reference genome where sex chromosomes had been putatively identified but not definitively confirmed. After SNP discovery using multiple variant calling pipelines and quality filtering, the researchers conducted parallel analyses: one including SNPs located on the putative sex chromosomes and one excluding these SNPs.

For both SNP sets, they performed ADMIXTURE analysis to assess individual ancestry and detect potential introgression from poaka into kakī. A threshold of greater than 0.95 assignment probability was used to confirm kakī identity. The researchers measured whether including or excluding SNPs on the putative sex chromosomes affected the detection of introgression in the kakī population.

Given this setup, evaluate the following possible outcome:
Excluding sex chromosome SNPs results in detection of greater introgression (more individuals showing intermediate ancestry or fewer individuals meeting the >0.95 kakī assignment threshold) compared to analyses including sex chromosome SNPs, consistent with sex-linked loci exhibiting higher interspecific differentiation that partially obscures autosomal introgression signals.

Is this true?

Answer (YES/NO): NO